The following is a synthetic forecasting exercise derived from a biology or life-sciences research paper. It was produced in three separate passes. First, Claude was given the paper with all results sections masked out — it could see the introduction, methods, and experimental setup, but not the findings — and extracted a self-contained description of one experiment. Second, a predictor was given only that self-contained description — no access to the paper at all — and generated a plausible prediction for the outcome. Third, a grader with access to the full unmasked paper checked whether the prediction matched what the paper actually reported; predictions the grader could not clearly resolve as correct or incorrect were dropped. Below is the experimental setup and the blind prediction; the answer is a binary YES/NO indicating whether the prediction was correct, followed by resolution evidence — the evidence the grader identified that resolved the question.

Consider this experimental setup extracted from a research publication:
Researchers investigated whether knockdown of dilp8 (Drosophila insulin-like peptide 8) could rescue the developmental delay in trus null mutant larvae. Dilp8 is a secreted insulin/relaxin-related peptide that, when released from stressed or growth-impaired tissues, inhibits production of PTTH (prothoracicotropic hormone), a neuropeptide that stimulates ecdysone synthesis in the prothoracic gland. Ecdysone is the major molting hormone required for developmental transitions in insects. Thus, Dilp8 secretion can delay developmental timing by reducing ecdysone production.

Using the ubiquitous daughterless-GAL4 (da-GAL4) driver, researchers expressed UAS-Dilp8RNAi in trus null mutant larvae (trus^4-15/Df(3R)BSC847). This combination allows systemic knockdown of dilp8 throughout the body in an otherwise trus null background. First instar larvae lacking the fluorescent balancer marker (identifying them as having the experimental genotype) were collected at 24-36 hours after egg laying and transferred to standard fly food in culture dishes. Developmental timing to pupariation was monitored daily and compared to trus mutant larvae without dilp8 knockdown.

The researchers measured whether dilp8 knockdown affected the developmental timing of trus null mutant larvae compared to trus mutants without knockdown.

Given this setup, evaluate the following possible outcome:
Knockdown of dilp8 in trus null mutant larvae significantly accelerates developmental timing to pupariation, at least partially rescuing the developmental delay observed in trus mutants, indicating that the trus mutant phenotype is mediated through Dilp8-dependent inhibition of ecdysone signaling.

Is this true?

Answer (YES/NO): YES